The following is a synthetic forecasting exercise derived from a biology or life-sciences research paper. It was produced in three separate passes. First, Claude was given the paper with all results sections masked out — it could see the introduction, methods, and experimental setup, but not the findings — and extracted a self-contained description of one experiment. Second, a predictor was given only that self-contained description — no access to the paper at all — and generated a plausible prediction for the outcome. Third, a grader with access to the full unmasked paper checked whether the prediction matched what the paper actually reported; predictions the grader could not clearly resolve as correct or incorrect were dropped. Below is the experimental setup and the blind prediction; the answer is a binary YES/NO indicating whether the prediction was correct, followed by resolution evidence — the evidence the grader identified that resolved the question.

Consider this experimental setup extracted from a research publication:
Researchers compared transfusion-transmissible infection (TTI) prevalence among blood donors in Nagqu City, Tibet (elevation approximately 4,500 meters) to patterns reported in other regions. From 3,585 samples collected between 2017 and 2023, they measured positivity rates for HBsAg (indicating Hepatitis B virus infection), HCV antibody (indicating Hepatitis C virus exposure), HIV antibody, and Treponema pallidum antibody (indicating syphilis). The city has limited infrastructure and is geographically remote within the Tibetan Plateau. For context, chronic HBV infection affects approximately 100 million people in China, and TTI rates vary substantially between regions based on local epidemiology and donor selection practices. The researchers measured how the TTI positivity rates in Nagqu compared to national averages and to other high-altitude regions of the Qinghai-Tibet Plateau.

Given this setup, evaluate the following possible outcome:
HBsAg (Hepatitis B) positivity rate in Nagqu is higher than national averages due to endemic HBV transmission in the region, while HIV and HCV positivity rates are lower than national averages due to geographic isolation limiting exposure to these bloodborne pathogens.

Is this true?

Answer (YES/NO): NO